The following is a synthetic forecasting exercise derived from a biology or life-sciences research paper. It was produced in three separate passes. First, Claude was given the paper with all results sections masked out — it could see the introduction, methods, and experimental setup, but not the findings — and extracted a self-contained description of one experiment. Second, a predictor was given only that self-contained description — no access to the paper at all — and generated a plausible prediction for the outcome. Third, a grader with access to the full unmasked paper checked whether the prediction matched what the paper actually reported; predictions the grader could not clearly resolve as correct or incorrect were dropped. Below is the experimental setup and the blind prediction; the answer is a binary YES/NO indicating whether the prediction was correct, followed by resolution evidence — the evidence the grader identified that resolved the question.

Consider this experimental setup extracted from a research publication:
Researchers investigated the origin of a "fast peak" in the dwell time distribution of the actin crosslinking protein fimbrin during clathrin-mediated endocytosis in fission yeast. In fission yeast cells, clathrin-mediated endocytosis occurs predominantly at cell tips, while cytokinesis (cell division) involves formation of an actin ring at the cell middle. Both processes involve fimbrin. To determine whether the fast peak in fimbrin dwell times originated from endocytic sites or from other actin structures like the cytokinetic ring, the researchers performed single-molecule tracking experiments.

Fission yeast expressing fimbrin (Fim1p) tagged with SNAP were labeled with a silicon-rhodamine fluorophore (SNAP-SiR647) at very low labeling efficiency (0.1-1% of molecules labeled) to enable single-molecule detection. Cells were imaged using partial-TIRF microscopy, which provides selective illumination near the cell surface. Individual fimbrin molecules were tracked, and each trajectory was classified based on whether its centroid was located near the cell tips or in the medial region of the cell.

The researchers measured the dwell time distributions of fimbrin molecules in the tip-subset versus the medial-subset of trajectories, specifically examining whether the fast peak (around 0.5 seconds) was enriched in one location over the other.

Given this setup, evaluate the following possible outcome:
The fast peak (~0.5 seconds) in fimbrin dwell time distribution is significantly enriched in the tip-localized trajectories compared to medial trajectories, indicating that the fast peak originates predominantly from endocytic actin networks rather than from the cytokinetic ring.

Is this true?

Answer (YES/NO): NO